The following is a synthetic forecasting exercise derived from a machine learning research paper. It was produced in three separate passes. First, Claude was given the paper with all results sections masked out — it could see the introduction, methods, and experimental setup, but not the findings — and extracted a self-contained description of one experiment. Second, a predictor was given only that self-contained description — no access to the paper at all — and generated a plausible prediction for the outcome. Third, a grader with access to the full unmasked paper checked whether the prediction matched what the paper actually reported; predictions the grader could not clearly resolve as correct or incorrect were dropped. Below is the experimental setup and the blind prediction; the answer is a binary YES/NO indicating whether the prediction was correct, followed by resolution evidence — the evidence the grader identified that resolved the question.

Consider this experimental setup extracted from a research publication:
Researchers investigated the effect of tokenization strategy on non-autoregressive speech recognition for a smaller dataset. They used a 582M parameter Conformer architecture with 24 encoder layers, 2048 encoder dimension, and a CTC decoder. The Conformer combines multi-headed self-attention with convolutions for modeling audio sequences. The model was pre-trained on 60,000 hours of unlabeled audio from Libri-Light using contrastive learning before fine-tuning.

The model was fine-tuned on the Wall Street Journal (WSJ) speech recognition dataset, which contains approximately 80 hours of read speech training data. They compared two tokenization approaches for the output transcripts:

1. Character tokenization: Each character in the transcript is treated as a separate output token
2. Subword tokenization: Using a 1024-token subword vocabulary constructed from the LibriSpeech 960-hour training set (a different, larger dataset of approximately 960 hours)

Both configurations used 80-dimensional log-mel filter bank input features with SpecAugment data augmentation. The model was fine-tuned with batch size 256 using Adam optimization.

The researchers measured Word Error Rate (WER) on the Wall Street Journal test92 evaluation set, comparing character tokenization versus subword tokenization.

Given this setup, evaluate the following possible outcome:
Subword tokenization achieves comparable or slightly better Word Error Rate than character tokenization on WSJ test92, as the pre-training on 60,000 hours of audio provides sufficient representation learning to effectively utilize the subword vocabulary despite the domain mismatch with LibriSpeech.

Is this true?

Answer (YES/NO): NO